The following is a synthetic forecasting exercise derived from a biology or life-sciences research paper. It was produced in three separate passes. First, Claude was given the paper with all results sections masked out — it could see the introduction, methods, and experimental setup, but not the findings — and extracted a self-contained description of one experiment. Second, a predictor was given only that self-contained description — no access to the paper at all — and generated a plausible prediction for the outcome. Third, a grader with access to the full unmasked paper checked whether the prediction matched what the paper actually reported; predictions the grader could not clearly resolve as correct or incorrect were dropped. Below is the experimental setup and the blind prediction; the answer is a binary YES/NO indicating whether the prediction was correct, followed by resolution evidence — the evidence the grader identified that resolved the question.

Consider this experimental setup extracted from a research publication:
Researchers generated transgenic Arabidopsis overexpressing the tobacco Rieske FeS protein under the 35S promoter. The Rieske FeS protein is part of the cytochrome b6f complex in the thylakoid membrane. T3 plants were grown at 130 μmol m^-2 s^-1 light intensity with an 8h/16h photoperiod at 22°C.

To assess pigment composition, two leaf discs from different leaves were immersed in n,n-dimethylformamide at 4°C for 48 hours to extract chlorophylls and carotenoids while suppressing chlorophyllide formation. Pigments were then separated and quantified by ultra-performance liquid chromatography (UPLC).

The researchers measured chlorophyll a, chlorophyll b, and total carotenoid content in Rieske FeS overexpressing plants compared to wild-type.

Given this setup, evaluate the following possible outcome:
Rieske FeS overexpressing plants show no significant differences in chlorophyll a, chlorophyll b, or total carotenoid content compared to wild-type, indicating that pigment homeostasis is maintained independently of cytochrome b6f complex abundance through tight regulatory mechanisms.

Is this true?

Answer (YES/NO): NO